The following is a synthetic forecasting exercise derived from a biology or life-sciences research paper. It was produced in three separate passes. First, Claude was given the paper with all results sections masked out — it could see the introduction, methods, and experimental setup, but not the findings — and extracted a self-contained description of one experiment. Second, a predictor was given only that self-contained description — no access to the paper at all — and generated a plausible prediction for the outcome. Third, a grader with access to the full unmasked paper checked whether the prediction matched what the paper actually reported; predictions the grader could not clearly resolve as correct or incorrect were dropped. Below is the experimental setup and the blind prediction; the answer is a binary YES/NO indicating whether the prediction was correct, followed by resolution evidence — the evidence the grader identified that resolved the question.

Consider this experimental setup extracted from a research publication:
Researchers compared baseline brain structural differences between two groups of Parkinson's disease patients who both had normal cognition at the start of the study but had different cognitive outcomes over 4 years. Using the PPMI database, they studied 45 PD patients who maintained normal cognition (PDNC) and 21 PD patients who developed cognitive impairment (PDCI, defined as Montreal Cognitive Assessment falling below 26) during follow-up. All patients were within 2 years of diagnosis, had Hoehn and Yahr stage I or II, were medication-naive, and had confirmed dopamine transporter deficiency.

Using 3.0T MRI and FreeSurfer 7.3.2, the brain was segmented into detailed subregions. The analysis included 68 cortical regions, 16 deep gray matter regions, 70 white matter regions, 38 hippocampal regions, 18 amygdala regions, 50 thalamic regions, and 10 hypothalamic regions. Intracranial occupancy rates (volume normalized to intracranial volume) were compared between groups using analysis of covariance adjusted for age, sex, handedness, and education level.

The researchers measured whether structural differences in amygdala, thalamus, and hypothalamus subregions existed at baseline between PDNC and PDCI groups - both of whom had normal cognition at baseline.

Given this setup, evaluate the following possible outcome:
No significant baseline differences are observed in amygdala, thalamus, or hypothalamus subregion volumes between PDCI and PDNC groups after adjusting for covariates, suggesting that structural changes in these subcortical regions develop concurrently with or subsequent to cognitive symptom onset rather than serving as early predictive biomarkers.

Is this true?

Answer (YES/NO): NO